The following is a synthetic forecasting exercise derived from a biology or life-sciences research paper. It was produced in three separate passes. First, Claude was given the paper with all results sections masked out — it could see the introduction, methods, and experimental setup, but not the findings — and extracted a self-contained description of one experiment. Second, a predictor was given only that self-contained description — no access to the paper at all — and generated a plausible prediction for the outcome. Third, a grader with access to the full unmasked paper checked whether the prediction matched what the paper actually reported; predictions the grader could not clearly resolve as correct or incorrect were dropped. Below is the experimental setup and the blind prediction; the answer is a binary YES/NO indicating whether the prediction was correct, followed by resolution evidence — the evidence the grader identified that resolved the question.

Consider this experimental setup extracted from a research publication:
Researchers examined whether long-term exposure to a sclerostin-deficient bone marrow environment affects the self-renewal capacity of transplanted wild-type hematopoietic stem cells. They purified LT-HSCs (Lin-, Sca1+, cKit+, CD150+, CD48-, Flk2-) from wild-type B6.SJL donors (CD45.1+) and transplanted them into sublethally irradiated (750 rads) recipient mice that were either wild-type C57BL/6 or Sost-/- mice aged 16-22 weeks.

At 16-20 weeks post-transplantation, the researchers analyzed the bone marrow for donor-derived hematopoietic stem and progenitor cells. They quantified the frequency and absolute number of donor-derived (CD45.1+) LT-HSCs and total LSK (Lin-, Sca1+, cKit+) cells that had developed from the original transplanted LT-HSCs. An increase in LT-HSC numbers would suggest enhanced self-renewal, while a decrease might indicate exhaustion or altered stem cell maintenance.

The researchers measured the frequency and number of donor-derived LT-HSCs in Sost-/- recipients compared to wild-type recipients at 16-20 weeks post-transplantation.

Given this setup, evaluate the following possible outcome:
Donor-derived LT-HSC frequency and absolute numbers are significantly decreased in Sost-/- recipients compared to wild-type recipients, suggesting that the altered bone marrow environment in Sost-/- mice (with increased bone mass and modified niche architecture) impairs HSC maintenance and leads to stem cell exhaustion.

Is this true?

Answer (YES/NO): NO